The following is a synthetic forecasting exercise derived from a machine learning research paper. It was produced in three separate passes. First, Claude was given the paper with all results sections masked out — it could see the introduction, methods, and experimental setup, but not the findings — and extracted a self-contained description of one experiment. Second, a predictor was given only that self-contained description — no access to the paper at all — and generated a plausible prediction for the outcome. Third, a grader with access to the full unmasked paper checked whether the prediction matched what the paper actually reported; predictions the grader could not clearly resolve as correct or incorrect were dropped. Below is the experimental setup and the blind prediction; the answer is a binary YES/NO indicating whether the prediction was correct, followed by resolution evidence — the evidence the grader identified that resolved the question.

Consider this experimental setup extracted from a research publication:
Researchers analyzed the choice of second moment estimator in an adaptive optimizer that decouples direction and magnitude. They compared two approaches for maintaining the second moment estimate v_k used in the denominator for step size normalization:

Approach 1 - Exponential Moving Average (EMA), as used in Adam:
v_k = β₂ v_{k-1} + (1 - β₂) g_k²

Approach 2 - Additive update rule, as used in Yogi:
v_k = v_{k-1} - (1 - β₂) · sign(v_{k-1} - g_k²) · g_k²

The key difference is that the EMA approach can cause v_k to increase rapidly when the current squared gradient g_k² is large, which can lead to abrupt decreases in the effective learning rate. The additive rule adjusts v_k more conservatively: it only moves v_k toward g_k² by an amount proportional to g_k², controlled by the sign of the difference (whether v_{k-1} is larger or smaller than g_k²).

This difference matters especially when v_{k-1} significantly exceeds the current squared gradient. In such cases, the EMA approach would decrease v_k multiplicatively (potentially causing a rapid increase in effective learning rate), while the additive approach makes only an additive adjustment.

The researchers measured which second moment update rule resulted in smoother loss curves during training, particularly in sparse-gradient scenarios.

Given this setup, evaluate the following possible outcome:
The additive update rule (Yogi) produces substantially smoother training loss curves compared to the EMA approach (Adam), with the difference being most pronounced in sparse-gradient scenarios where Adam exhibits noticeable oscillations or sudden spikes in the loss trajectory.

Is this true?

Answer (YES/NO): NO